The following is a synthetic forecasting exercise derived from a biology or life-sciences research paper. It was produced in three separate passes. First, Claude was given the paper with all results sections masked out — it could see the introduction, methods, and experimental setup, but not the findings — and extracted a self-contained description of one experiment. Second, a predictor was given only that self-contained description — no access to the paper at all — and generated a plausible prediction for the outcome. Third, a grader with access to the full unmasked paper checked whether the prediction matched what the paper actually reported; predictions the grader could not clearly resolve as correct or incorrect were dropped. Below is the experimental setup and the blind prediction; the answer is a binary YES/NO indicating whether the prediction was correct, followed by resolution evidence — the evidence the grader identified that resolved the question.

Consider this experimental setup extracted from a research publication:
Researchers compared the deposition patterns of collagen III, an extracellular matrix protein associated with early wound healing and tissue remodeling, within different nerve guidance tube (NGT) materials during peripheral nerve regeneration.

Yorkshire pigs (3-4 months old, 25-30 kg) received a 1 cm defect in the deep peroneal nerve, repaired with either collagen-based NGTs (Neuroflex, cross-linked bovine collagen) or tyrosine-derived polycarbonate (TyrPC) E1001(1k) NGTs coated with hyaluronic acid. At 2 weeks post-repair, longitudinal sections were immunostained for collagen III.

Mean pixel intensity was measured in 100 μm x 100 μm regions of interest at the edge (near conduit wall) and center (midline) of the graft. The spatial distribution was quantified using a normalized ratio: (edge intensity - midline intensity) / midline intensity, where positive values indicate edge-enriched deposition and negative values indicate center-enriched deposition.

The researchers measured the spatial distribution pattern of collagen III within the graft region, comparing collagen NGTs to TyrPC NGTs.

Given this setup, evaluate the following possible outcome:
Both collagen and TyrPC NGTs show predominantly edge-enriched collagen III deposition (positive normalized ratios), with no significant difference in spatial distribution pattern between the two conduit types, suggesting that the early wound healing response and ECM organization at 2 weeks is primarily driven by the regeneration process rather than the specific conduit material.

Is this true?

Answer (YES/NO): NO